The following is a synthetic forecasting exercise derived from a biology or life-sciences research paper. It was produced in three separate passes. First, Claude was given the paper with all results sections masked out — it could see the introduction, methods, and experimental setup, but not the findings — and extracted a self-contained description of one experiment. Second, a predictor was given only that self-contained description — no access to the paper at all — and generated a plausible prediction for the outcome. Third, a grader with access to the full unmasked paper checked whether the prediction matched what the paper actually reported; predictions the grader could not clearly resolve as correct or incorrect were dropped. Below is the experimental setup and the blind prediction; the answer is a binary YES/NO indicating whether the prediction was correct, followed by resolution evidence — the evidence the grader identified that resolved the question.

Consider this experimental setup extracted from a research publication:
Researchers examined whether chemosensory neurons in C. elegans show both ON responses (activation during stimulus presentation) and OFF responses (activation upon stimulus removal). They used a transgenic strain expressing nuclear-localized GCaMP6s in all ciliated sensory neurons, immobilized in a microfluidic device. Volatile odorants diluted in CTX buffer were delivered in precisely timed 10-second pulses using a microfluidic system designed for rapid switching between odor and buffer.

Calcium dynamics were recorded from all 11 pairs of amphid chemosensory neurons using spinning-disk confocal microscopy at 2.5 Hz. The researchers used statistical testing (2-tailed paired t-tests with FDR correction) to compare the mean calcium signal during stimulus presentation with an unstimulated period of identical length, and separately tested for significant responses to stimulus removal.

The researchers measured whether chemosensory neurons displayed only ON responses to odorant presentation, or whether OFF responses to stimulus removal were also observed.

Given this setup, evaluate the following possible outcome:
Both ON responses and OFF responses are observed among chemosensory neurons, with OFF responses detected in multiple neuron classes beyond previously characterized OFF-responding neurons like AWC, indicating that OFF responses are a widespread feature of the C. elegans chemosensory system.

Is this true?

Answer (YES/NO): YES